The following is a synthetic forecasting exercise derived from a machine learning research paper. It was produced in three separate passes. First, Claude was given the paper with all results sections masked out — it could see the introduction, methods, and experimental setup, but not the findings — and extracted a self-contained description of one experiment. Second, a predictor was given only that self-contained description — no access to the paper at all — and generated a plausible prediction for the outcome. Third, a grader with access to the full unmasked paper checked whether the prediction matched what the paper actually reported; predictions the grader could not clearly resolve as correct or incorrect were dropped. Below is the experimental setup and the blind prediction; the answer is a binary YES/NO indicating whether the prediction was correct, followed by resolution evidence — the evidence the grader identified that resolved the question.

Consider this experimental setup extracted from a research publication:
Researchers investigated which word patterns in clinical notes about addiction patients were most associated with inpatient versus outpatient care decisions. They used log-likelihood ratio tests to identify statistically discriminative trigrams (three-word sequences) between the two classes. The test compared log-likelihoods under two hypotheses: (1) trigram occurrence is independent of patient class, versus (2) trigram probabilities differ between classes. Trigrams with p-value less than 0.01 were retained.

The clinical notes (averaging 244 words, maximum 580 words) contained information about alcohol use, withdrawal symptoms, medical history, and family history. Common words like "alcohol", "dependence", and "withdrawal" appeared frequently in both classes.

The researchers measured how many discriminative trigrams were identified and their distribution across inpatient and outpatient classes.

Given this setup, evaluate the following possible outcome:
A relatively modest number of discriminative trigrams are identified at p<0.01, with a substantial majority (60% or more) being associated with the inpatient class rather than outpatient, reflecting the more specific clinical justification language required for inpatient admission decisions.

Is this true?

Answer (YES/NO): YES